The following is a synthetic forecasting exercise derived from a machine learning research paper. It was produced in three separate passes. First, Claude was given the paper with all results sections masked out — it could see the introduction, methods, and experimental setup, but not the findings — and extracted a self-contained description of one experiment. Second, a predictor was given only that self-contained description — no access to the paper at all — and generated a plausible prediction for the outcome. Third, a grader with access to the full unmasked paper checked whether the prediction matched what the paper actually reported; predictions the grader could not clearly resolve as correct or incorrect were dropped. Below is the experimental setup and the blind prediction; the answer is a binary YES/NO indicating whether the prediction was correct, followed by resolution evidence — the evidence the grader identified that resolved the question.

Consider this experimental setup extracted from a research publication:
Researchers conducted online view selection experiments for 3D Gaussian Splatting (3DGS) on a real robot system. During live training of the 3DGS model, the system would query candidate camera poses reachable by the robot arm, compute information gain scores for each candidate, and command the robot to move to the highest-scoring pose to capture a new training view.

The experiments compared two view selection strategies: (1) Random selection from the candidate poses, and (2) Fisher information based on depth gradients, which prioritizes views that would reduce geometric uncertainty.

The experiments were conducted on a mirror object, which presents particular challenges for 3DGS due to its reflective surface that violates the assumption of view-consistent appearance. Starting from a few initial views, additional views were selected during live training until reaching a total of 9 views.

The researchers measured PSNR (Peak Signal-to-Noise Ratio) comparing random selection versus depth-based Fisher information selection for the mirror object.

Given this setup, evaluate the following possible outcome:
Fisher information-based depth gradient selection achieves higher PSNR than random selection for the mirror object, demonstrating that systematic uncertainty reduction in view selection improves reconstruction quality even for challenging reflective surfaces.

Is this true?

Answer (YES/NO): YES